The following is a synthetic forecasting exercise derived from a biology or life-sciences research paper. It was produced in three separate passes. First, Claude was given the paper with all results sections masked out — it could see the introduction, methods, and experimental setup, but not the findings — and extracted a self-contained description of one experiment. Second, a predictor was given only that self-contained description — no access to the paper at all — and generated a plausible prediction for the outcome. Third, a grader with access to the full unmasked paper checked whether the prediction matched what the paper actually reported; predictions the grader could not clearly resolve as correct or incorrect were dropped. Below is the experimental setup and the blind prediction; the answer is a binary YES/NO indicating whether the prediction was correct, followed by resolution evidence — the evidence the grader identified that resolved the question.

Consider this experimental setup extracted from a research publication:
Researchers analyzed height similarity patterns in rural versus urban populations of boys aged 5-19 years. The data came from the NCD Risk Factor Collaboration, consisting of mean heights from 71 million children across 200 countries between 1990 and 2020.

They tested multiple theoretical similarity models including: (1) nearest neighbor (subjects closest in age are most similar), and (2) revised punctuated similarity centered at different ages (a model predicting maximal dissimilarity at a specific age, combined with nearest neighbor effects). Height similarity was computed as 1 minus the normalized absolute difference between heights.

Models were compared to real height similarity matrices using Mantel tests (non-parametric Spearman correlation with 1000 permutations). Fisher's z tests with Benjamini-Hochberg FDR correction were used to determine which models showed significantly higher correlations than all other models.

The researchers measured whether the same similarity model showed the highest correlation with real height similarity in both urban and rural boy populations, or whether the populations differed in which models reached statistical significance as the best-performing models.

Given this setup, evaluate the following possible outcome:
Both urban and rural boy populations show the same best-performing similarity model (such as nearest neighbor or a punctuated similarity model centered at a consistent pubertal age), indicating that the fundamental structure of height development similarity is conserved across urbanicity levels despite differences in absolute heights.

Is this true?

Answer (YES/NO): NO